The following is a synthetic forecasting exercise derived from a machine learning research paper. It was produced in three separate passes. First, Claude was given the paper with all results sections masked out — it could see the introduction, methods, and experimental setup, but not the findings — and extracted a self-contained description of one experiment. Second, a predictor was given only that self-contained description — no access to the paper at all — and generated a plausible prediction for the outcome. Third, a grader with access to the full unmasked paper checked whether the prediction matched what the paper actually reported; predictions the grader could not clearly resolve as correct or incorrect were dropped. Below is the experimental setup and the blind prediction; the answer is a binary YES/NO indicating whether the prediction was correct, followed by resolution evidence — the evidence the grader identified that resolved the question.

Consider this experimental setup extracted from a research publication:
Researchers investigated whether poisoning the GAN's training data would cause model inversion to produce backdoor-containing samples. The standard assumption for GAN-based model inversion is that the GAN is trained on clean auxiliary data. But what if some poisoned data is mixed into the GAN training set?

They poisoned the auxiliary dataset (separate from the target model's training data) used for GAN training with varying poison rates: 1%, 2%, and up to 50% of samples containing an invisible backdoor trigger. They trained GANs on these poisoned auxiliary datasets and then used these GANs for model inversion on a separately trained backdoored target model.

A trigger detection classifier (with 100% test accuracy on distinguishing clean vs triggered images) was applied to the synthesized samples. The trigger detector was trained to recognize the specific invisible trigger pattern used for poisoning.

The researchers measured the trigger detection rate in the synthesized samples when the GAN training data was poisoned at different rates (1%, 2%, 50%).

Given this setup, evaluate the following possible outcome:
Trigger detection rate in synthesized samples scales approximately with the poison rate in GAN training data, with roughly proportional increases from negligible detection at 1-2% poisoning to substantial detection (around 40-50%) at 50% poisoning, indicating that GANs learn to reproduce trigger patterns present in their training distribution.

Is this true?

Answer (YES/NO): NO